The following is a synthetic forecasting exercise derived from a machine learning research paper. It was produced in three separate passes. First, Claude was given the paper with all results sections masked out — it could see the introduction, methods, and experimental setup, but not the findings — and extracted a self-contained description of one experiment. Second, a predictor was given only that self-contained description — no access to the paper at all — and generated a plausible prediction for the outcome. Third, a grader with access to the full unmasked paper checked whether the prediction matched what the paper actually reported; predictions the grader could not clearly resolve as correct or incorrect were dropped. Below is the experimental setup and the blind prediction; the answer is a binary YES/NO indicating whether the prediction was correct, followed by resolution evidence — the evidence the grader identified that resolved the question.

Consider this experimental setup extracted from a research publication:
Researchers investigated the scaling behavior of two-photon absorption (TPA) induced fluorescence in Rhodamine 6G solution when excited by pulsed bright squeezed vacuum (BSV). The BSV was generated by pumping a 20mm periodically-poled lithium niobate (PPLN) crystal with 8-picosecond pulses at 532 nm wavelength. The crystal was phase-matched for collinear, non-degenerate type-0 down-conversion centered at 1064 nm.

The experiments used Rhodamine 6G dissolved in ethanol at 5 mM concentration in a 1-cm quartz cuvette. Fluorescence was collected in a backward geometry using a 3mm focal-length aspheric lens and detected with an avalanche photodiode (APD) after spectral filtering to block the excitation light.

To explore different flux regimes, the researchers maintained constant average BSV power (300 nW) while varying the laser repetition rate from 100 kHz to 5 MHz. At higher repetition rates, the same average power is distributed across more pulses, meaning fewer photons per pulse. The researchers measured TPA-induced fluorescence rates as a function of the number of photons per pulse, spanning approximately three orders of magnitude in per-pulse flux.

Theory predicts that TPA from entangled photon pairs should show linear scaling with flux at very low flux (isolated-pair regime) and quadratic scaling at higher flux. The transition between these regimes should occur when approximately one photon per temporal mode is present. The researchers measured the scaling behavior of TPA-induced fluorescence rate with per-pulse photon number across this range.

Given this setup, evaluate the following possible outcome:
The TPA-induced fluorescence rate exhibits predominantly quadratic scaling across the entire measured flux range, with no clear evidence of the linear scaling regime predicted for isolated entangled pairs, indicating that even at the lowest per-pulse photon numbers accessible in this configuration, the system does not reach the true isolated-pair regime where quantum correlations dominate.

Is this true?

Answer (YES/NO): YES